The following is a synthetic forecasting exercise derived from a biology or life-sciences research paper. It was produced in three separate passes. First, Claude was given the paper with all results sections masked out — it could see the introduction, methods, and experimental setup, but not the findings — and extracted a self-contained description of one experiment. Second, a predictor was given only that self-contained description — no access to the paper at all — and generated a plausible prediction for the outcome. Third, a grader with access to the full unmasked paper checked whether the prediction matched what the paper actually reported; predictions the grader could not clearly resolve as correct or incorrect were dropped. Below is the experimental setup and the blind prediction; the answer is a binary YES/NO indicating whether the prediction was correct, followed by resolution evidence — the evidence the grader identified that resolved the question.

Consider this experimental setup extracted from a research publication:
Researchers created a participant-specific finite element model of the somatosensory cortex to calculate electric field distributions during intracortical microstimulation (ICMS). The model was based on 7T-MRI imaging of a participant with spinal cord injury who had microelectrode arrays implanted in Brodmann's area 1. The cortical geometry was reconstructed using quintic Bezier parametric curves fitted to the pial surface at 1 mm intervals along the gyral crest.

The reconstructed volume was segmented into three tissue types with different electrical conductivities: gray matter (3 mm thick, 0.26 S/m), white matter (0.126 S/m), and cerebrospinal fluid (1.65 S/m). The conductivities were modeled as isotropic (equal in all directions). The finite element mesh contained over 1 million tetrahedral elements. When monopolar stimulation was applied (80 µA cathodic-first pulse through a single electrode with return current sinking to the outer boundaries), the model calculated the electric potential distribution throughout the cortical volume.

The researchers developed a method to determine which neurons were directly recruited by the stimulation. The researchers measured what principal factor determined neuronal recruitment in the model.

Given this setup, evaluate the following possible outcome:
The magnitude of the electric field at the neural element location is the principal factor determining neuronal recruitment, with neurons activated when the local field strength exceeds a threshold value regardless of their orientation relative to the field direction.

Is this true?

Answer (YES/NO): NO